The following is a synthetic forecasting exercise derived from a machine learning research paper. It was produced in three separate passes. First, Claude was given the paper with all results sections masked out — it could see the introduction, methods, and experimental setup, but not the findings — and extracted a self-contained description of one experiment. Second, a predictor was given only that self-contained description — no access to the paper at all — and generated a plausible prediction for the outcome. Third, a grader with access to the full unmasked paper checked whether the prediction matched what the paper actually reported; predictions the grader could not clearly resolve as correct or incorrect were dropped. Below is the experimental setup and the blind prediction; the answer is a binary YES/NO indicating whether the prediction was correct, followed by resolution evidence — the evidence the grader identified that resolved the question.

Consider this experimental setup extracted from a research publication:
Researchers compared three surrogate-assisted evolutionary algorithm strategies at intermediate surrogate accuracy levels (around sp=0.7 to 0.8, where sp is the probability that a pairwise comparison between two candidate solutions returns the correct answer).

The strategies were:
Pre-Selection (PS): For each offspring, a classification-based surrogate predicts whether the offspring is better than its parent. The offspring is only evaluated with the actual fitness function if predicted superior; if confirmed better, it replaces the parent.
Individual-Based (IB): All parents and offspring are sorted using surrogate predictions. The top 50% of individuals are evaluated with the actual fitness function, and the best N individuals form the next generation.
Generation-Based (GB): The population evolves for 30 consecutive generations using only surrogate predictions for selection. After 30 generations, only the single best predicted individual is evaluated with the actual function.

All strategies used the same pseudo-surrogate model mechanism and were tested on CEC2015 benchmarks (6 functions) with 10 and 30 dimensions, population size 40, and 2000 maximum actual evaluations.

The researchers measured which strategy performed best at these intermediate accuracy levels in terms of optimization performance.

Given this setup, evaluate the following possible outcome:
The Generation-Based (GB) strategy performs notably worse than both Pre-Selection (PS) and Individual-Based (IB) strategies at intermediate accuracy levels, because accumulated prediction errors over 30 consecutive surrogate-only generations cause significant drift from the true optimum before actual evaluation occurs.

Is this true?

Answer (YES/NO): NO